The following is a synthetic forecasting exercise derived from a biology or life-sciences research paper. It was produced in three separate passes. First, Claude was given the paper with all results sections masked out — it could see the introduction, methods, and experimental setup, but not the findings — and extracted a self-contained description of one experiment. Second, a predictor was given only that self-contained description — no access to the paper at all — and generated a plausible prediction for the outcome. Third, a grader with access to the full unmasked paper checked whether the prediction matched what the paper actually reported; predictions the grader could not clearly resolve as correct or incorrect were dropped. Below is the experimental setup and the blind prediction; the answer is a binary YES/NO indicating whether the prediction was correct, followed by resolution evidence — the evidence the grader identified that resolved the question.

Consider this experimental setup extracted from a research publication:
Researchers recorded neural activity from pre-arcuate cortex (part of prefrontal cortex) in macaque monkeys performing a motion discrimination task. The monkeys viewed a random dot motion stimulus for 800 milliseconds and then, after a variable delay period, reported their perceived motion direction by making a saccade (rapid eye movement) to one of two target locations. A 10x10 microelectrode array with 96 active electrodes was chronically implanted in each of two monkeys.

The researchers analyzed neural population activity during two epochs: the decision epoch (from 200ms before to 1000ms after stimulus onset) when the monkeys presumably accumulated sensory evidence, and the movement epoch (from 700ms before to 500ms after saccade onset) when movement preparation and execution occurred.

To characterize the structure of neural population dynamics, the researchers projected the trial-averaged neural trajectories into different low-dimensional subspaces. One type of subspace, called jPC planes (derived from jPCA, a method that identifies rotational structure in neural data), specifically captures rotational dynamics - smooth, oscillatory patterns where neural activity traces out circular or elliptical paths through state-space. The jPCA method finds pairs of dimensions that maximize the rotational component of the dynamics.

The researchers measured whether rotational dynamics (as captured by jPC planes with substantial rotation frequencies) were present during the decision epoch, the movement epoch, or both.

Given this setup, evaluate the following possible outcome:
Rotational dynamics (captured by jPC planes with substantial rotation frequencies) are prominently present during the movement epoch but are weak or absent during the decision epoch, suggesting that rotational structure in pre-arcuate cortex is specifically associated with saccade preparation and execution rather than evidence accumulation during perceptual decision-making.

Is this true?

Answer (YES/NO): NO